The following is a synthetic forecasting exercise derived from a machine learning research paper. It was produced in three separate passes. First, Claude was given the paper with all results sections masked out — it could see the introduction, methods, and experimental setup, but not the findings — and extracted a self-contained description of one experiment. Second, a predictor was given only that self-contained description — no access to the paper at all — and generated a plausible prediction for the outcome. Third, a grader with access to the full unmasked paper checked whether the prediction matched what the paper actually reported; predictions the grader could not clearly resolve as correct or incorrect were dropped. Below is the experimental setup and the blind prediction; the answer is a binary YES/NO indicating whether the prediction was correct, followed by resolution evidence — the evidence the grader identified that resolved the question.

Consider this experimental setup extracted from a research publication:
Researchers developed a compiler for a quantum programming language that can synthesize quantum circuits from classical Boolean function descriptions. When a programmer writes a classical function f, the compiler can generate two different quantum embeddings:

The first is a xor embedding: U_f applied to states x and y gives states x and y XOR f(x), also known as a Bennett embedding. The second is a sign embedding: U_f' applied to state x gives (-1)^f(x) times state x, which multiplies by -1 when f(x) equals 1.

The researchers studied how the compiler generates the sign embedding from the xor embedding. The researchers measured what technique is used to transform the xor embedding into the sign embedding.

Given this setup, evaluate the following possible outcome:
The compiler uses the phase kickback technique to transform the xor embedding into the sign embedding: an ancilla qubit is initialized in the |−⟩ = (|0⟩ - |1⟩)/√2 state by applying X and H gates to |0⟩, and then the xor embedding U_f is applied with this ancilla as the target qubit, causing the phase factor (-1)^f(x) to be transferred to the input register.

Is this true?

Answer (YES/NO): YES